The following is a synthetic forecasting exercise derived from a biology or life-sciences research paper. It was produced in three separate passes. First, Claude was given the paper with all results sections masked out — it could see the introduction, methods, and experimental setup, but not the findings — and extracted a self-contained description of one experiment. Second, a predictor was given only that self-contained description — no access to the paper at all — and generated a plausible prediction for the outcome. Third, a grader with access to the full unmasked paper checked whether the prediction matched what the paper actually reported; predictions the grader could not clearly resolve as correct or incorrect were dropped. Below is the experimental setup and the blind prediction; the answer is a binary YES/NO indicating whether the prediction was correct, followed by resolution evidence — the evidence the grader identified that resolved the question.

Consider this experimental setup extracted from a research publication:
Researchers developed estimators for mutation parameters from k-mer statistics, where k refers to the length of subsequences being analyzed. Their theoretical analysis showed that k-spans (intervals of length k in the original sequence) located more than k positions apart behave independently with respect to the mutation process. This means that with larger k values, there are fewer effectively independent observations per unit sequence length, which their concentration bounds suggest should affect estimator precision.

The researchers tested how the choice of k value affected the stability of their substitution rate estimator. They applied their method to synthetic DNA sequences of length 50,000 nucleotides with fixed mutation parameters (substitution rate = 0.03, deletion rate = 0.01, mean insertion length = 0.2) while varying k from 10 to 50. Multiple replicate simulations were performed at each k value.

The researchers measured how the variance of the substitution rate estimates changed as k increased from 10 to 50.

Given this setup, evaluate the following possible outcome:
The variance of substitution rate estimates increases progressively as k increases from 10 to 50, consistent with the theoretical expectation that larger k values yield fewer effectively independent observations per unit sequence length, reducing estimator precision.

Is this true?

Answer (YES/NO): NO